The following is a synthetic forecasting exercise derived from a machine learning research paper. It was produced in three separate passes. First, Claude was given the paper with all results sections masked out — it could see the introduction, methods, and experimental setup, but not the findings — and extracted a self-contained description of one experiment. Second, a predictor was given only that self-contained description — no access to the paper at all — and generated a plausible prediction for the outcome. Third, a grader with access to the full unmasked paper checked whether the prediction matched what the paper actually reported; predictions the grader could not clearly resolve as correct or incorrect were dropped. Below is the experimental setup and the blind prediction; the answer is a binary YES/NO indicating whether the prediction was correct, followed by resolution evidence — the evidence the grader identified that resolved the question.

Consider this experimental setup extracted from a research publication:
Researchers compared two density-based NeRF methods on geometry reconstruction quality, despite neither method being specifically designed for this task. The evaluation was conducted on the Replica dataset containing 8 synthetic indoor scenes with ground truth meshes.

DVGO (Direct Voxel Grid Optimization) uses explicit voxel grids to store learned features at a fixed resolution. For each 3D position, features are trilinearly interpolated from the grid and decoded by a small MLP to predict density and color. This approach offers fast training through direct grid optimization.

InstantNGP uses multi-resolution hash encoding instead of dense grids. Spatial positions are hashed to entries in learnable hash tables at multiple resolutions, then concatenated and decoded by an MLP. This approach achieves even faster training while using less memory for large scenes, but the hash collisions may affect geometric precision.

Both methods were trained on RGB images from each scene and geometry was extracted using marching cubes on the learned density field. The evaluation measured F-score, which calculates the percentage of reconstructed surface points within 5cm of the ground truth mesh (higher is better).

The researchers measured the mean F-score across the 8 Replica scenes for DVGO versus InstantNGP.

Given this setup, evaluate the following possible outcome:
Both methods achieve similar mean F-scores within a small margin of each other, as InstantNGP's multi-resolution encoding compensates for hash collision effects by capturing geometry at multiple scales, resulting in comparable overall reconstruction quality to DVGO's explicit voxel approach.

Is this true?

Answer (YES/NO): NO